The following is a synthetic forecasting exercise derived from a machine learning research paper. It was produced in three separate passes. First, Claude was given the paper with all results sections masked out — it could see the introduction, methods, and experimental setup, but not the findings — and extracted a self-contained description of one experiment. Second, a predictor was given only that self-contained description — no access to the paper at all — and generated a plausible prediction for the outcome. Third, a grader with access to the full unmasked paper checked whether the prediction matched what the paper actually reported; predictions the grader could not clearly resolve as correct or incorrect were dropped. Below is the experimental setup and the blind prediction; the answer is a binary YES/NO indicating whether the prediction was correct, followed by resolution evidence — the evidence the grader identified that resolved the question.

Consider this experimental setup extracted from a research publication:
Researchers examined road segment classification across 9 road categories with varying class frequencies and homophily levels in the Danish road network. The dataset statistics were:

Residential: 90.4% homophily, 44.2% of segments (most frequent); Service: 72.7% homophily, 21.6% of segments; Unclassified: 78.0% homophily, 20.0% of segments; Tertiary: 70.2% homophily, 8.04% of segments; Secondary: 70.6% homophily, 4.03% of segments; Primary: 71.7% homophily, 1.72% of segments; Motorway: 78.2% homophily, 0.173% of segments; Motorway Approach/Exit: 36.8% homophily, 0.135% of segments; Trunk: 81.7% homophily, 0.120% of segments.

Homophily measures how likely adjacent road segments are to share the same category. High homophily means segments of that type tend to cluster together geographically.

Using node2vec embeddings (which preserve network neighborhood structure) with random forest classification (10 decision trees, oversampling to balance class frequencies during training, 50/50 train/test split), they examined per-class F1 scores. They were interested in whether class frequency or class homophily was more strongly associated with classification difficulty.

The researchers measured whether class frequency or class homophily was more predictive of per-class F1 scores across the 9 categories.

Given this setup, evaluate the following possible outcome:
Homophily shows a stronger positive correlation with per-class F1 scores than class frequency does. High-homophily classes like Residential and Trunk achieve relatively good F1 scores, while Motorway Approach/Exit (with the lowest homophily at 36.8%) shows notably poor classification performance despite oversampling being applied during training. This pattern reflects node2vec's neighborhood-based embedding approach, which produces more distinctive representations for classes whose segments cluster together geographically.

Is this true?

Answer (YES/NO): YES